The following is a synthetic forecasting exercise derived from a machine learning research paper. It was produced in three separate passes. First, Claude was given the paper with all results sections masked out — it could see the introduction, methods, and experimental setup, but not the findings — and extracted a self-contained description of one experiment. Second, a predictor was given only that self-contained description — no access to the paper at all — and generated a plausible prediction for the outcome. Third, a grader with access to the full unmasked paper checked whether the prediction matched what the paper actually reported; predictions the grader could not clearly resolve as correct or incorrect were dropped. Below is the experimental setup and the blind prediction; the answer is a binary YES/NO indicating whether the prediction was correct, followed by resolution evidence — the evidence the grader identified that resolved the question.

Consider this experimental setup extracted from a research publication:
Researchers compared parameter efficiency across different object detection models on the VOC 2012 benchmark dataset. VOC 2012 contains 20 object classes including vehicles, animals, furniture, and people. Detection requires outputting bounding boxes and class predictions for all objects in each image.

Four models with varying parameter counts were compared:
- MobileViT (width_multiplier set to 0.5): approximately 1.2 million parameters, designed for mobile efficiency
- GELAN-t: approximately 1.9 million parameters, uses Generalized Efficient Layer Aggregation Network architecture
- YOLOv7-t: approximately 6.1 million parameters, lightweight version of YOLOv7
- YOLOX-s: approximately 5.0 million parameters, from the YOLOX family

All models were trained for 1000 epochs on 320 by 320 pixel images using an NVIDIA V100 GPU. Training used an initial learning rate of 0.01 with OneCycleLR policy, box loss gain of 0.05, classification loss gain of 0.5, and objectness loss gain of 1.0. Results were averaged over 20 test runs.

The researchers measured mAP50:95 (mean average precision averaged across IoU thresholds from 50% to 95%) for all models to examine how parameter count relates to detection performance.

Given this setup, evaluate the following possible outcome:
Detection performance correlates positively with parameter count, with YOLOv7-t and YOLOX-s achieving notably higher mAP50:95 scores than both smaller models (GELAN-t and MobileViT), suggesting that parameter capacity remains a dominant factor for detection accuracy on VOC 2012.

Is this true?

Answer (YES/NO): NO